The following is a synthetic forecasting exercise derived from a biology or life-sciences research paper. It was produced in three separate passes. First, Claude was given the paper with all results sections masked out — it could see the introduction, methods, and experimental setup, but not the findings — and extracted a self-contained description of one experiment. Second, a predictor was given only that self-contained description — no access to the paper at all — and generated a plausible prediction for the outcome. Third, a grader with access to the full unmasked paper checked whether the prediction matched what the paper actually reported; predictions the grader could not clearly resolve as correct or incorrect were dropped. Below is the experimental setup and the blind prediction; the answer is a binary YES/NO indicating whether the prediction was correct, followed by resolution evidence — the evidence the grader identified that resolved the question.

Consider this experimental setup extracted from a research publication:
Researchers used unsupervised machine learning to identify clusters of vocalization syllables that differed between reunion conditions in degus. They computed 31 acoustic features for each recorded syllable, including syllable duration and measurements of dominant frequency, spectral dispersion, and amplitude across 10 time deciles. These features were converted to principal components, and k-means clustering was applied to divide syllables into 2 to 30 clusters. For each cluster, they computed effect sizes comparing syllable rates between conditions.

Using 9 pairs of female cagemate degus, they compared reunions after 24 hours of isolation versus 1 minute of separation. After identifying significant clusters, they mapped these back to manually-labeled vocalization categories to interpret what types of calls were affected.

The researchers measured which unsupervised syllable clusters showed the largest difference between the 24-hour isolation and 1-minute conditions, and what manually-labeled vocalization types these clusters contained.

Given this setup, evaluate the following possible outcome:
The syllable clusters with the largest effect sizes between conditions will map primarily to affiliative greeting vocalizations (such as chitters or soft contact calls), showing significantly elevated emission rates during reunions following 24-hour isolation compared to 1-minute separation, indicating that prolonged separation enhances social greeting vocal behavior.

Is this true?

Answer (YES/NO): NO